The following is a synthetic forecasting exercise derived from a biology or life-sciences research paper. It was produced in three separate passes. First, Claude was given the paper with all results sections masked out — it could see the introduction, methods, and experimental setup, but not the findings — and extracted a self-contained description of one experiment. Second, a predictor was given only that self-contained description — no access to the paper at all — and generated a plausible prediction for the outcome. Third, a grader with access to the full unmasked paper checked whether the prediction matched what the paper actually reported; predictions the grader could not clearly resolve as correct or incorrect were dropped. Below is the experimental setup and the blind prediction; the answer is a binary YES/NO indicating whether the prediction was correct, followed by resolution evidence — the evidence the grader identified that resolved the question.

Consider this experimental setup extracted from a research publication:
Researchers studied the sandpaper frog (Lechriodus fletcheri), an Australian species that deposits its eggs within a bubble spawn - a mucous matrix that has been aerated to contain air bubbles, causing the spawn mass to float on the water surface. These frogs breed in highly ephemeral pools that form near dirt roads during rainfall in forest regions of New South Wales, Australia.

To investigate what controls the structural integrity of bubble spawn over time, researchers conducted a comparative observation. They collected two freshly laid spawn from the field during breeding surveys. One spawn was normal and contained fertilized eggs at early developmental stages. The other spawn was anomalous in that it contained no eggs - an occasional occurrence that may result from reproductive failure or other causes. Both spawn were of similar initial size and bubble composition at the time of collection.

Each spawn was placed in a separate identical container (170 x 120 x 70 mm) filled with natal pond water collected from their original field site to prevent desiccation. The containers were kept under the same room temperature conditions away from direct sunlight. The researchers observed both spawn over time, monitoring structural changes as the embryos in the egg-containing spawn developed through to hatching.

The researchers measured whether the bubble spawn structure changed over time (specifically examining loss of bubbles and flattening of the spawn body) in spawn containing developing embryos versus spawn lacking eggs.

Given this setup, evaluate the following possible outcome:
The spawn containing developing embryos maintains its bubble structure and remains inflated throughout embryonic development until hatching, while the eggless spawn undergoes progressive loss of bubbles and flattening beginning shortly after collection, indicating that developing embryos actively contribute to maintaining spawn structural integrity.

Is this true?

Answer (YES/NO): NO